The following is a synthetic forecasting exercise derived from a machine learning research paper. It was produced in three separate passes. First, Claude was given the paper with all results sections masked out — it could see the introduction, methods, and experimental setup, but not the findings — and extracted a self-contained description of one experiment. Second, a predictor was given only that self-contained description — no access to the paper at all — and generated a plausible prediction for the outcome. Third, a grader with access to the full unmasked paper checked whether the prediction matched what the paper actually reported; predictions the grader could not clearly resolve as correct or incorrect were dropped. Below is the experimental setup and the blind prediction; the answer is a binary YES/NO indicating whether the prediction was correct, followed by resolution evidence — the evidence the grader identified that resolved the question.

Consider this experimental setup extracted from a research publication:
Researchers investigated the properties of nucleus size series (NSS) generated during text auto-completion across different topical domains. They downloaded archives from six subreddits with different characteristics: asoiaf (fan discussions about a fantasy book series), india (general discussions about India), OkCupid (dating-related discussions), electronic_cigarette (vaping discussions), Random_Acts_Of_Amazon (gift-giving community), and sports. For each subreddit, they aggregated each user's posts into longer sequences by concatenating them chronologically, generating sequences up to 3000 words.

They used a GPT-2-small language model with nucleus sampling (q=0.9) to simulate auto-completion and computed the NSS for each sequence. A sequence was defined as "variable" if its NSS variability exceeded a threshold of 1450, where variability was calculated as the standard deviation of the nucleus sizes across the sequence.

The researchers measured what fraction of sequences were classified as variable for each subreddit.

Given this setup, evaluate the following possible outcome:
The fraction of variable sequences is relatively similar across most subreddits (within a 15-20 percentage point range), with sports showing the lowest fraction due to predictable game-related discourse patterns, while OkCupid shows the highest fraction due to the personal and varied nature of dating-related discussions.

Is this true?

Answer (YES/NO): NO